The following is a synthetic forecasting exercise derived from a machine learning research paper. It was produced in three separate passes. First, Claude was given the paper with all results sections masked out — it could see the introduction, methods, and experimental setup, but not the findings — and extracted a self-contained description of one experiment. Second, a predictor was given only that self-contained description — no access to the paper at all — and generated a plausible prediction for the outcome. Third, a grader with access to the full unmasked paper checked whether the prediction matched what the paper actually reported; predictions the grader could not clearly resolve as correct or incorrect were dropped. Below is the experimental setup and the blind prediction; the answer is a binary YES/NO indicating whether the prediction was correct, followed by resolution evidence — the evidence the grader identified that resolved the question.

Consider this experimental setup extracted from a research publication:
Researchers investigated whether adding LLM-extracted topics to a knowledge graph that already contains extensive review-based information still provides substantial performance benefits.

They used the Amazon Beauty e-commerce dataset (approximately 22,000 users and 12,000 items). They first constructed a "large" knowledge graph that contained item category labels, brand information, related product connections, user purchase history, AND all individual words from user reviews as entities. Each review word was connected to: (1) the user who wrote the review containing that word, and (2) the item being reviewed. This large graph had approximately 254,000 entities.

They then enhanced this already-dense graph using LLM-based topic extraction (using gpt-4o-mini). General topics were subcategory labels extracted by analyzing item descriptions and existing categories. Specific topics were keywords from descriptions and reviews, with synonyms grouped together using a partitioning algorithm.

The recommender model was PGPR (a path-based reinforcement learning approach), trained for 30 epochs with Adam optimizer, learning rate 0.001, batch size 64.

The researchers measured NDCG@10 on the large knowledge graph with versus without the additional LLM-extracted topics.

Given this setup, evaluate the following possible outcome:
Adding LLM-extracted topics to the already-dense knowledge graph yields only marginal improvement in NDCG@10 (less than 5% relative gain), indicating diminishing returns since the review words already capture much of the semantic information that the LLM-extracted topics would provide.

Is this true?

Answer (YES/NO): YES